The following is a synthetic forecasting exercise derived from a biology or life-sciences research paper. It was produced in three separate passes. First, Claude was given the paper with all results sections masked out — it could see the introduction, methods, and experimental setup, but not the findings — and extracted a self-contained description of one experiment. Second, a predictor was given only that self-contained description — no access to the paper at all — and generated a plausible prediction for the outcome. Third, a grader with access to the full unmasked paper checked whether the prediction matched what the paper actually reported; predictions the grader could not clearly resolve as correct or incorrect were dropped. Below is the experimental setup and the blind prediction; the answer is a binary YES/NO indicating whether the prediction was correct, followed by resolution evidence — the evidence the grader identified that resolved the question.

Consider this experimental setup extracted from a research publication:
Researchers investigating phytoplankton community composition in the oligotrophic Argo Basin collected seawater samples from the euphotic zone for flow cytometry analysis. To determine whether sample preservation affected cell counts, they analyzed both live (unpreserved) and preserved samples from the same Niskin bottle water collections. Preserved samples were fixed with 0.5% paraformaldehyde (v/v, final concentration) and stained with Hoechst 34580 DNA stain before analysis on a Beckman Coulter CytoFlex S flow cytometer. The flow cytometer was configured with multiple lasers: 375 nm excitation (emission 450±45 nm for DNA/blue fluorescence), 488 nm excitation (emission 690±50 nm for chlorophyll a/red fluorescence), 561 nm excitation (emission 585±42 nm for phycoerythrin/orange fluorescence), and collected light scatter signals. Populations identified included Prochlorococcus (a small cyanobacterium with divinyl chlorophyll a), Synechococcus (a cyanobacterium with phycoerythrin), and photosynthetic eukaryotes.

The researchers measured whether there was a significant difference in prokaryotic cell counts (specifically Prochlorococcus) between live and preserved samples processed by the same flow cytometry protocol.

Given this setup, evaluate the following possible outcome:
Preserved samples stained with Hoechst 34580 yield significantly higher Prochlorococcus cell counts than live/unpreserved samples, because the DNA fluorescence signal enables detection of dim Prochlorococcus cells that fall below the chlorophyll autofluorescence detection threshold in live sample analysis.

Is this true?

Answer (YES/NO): NO